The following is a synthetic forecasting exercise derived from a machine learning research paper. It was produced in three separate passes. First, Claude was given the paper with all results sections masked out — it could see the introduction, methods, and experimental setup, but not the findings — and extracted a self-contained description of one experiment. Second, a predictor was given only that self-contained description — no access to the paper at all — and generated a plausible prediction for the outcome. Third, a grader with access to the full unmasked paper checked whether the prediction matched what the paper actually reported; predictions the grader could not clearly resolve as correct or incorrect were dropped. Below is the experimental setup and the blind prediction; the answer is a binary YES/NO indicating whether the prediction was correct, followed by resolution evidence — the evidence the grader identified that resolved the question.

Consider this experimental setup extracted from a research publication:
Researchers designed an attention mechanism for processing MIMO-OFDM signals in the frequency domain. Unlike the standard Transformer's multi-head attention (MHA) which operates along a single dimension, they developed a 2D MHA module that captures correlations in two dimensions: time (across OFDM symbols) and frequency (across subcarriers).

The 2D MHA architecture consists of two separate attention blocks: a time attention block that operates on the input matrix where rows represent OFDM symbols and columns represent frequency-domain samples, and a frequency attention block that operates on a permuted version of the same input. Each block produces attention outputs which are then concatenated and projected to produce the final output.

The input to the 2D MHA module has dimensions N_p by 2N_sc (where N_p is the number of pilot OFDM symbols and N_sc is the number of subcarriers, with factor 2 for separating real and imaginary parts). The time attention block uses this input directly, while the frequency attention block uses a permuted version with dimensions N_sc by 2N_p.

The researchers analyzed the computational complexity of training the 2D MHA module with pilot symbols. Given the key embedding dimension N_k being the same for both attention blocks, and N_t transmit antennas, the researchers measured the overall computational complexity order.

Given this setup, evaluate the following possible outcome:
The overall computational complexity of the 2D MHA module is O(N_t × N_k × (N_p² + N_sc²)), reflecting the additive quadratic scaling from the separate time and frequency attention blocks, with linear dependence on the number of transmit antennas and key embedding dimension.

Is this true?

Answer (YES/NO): NO